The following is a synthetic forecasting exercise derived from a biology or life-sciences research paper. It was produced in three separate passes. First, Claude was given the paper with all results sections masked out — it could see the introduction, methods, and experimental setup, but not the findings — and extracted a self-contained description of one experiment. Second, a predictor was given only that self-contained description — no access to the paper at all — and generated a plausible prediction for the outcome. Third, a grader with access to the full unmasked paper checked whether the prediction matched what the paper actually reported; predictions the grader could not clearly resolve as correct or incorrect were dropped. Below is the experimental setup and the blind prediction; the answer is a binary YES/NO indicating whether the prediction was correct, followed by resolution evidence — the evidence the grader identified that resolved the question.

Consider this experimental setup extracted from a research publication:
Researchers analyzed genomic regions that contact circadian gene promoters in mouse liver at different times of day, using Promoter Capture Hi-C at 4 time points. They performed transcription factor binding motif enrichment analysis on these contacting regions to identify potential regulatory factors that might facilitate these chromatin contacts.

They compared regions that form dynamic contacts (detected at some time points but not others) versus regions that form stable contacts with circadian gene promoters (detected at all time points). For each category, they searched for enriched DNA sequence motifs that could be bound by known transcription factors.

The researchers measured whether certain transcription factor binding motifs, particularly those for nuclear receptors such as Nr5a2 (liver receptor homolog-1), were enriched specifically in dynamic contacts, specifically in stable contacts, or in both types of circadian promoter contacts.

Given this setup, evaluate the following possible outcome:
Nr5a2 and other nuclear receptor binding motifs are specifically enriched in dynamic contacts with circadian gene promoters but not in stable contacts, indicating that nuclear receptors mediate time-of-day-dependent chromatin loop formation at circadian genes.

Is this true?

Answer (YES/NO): NO